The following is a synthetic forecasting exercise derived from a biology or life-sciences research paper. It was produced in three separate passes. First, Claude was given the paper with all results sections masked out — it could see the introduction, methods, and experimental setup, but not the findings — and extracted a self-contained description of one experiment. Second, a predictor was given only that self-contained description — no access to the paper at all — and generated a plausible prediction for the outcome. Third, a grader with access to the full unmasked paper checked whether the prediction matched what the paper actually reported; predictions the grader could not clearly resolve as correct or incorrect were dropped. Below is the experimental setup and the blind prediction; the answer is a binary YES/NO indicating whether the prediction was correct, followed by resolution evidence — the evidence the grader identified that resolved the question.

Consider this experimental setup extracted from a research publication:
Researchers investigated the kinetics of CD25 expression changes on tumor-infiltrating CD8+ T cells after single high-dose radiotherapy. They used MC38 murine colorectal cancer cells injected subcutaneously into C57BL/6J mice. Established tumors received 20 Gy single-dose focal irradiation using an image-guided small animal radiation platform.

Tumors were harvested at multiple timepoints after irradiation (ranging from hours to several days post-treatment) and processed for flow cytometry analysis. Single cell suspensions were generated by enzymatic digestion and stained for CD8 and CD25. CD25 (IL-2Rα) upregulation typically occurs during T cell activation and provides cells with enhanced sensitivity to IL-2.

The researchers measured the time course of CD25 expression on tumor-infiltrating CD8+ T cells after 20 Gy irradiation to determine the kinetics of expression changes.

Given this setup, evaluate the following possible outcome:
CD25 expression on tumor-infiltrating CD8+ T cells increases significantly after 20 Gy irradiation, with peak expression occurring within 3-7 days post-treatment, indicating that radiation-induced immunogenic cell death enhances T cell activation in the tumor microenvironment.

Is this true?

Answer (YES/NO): NO